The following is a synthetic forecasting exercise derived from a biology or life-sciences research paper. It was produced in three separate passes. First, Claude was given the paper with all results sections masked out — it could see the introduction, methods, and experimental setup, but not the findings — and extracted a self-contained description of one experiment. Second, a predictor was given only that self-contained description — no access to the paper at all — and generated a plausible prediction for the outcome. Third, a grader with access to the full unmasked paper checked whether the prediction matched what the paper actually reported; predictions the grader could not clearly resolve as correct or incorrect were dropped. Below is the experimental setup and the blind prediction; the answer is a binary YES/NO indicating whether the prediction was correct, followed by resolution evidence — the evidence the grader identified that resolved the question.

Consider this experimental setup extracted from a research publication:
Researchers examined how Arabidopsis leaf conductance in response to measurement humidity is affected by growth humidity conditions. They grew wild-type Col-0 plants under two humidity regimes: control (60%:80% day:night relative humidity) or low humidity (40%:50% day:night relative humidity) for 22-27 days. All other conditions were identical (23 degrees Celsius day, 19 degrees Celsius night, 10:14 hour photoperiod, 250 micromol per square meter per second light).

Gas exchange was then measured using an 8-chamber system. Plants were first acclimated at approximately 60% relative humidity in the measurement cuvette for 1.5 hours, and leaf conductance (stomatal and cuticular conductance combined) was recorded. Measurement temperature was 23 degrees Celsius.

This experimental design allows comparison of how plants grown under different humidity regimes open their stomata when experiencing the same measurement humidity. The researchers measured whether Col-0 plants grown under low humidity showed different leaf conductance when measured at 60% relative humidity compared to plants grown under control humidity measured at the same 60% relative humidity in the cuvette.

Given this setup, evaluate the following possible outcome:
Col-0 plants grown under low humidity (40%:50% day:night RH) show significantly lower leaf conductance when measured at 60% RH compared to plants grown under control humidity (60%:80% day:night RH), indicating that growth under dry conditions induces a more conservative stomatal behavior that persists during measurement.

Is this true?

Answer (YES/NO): NO